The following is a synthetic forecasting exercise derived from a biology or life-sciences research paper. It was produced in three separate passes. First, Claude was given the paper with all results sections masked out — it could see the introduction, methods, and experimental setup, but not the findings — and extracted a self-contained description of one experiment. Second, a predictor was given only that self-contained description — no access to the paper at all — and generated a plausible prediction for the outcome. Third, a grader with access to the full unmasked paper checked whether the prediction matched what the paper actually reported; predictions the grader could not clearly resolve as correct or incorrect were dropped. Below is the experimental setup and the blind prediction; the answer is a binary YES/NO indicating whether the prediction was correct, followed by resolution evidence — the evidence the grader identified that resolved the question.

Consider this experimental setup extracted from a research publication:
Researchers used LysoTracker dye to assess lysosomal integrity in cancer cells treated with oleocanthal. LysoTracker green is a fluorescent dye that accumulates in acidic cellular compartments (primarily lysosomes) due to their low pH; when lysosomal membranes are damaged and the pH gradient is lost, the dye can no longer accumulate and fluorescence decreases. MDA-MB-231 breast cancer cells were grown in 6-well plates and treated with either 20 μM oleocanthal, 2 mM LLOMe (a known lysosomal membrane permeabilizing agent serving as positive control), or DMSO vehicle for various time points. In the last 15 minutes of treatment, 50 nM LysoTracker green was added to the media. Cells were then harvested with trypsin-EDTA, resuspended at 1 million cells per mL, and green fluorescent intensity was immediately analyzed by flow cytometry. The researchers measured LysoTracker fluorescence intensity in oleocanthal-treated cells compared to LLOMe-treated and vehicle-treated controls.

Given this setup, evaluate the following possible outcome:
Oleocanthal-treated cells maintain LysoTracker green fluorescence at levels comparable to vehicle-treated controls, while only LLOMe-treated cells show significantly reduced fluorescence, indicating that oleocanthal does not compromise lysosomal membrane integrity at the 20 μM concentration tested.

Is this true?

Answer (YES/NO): NO